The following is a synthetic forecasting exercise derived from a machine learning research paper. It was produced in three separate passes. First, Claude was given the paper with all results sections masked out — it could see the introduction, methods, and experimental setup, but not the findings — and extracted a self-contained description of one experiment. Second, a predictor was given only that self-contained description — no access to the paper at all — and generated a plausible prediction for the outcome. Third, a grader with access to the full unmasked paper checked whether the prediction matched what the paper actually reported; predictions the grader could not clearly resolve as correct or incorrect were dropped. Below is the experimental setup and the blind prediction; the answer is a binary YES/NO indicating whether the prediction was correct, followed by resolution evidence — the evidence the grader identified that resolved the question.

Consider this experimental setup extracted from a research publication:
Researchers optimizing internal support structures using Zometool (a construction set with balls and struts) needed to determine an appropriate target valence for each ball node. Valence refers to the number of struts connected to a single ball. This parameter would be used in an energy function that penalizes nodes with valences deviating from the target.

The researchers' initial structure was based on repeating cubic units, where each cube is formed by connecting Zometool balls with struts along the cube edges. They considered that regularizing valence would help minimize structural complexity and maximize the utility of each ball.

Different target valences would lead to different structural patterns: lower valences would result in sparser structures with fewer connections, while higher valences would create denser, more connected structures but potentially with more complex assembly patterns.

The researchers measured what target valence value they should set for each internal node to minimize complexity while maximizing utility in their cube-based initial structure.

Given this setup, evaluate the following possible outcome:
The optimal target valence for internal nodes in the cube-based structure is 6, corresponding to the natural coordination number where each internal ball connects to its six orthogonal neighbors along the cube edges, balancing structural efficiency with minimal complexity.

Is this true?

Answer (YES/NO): YES